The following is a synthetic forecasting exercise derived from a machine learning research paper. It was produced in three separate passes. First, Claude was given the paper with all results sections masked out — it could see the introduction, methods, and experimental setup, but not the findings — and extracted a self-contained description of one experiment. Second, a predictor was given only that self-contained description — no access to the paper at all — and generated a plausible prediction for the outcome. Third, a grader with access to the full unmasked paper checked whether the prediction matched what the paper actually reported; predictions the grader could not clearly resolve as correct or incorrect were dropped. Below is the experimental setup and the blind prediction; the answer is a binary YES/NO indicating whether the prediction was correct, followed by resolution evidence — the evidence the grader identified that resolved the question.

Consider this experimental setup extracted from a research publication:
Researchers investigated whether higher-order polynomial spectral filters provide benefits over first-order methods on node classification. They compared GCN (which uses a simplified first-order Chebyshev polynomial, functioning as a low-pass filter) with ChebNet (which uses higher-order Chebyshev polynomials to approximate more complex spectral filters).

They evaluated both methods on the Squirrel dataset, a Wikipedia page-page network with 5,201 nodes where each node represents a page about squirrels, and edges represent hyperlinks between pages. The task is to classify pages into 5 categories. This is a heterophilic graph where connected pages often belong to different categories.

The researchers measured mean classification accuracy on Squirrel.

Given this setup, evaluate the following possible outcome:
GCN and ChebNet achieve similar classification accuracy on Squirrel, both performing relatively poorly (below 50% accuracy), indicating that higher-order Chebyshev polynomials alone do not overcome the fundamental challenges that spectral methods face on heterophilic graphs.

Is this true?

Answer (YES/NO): NO